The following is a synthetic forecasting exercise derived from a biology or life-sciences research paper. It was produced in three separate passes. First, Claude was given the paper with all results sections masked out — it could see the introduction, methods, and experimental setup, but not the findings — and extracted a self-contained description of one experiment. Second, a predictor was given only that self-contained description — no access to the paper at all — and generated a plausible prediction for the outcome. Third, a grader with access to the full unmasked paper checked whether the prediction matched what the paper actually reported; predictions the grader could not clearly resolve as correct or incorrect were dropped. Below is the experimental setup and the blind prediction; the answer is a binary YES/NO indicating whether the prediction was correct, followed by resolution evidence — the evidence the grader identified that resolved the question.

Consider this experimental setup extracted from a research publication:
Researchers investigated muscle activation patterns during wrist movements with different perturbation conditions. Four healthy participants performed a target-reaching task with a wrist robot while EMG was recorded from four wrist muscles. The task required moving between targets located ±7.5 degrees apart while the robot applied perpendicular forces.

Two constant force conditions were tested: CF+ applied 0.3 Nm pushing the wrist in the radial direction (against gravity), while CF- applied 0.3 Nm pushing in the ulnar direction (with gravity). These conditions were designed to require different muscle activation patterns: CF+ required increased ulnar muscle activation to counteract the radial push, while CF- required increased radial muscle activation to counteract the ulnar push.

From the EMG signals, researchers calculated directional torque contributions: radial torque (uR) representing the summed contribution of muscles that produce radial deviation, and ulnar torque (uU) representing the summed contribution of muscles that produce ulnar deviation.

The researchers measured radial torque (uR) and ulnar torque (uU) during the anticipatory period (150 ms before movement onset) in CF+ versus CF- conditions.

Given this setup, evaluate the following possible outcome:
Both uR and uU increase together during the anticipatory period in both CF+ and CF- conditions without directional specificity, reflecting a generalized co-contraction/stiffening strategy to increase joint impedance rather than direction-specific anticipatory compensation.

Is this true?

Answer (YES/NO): NO